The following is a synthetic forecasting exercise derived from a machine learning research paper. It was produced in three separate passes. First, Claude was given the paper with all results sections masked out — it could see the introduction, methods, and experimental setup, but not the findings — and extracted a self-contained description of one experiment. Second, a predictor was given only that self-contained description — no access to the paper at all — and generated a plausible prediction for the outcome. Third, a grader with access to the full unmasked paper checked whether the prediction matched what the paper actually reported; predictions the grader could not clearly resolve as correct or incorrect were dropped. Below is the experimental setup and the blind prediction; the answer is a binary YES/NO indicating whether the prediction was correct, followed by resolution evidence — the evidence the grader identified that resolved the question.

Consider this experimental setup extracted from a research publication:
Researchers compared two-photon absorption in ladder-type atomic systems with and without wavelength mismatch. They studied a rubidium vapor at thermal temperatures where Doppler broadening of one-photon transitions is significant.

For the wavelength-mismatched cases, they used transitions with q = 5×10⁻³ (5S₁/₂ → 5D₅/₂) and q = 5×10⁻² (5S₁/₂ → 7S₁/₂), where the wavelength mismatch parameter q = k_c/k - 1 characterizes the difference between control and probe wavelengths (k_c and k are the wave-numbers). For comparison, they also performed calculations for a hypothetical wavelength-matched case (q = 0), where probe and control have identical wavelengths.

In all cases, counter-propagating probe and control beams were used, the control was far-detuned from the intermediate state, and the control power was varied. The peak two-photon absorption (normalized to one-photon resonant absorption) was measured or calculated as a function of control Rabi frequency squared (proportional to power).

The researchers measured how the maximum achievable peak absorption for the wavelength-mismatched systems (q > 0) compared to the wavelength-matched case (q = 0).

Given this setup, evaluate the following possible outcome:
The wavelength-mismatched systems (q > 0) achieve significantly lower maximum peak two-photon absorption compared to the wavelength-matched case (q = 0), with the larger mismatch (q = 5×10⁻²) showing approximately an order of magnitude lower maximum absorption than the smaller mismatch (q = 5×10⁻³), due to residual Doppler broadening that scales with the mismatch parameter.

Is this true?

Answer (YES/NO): NO